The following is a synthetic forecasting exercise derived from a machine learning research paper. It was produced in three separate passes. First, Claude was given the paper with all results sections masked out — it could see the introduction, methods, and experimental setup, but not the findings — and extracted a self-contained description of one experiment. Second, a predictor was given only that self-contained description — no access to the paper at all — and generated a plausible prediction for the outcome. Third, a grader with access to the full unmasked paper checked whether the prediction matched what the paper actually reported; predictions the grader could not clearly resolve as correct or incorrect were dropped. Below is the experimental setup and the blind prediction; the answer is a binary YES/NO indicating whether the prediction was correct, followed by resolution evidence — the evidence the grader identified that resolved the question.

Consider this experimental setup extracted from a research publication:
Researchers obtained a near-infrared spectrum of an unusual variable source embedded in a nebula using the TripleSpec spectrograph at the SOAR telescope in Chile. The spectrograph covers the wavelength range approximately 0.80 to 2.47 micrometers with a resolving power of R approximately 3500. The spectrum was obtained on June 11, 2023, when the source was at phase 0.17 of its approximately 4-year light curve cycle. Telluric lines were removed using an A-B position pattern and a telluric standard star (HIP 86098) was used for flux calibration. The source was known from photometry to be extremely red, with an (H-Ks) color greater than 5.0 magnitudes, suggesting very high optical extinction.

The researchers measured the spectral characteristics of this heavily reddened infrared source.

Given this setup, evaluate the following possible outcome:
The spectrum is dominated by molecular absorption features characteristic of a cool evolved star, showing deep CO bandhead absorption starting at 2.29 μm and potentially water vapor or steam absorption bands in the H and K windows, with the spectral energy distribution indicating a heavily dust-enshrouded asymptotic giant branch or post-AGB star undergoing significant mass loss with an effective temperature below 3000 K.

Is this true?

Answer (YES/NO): NO